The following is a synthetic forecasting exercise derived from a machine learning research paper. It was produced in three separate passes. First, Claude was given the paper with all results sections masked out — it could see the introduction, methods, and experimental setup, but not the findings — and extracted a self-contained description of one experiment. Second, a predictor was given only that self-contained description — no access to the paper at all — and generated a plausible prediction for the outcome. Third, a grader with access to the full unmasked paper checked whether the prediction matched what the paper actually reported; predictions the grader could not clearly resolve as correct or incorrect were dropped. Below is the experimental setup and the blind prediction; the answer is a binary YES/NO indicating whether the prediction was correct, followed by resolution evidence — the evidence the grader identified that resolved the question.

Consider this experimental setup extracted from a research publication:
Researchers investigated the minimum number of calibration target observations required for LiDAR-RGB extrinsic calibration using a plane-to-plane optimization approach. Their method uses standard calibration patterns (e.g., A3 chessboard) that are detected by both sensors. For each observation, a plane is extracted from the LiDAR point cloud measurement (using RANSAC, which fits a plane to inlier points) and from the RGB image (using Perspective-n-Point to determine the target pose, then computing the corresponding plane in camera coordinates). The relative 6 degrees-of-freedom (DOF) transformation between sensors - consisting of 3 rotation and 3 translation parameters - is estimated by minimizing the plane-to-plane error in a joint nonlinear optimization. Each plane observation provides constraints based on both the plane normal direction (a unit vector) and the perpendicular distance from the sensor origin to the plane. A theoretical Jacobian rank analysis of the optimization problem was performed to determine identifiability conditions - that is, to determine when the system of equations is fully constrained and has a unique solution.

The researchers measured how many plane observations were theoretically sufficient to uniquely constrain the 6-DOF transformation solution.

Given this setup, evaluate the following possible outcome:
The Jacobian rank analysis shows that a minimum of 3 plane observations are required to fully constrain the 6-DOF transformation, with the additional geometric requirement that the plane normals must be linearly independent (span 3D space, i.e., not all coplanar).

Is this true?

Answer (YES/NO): YES